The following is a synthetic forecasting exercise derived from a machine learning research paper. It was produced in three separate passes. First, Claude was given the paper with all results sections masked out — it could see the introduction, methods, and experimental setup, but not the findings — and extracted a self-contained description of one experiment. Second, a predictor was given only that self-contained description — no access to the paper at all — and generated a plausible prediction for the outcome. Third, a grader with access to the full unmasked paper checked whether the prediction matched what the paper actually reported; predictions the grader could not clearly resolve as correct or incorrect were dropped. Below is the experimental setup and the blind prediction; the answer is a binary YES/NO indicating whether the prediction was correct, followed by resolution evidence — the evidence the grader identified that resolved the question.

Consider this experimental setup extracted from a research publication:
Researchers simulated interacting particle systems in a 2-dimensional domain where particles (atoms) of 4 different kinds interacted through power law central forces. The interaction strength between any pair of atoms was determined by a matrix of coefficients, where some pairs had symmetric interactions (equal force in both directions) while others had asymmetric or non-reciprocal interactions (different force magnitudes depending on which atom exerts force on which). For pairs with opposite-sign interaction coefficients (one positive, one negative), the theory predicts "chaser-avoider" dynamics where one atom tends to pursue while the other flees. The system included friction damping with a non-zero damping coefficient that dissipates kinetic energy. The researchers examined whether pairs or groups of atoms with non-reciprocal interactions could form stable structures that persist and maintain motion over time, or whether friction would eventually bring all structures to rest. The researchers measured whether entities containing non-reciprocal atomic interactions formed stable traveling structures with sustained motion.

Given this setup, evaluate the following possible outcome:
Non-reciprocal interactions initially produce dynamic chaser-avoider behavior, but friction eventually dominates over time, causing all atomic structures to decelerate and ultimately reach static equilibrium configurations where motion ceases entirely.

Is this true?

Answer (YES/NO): NO